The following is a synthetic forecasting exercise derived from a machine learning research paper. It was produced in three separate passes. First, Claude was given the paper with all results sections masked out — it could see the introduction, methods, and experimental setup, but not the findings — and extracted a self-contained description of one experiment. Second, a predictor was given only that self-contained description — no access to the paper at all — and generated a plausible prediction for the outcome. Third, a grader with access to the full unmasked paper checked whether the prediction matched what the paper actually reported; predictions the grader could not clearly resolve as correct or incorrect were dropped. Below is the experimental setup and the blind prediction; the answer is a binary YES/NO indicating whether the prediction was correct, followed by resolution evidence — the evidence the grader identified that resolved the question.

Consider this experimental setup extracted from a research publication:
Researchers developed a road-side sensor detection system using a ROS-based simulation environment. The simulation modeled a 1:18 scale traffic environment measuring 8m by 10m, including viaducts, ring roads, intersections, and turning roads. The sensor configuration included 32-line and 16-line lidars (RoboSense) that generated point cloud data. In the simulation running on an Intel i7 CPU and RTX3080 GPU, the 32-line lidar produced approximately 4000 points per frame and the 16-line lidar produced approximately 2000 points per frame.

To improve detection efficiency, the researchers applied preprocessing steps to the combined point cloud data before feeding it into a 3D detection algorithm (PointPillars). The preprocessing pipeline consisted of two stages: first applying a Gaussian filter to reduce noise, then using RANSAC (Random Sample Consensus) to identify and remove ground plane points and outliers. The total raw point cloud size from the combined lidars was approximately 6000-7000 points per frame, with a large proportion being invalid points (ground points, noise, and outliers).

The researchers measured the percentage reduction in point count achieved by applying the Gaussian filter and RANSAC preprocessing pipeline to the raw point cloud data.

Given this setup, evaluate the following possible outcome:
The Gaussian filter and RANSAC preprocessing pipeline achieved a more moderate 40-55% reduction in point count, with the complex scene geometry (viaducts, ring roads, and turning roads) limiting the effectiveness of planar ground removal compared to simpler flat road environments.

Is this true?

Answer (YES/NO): NO